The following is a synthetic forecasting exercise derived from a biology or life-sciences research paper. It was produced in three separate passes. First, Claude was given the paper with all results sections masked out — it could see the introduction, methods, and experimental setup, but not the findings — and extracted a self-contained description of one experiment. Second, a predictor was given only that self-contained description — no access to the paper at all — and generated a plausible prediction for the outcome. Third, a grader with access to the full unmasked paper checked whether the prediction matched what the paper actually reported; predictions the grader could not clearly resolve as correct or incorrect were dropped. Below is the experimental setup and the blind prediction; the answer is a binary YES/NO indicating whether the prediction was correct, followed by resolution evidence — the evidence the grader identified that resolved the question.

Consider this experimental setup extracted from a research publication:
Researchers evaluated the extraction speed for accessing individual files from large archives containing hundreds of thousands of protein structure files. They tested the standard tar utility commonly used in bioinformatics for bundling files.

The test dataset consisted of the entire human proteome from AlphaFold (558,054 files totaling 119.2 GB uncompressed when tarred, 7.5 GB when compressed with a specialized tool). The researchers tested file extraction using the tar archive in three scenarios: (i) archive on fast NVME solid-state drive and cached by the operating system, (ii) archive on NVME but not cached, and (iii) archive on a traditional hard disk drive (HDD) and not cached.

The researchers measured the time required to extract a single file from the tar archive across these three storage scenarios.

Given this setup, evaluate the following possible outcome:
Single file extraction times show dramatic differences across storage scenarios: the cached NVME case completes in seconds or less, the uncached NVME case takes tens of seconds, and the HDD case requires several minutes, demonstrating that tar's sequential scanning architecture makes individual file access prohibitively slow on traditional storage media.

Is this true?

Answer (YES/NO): NO